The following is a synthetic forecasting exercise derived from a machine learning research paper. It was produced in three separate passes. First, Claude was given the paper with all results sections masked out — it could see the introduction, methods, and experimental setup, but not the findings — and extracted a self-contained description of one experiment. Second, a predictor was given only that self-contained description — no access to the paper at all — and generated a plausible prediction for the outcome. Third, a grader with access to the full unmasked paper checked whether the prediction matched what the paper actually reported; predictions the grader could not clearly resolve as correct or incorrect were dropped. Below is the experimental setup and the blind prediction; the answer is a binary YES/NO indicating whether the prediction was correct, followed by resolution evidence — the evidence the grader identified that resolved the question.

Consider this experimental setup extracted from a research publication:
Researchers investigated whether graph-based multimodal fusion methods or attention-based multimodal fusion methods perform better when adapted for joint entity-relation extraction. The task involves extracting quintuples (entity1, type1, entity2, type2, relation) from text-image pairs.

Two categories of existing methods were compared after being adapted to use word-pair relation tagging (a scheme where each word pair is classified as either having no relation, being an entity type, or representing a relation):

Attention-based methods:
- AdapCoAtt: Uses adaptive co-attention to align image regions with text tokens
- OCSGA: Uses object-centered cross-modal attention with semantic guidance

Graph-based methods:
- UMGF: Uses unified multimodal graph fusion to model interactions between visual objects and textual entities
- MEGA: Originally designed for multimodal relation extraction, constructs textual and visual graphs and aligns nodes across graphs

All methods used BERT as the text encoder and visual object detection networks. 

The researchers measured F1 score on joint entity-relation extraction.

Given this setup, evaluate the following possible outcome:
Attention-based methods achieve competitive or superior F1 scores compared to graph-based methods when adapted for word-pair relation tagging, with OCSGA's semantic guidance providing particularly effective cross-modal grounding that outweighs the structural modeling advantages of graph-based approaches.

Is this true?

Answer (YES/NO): NO